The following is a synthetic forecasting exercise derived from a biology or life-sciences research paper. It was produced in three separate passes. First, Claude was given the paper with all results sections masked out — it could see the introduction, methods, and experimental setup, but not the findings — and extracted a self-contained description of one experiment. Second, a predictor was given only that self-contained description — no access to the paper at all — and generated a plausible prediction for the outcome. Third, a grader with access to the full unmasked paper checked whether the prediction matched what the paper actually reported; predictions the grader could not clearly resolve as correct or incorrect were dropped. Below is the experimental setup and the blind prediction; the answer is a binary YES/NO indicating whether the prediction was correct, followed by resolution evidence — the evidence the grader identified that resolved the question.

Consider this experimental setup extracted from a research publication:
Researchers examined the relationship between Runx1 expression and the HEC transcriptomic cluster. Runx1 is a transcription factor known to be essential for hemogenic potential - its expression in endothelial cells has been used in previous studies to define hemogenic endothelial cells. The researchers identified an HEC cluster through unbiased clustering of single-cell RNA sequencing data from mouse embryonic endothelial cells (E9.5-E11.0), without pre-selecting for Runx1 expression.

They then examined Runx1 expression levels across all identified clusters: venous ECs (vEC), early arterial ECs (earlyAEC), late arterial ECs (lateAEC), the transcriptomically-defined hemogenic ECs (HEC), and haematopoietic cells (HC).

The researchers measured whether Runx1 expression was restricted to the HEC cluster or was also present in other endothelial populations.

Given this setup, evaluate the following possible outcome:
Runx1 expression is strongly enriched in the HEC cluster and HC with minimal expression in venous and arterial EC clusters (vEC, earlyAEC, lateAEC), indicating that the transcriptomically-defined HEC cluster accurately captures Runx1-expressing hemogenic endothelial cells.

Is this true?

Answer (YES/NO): YES